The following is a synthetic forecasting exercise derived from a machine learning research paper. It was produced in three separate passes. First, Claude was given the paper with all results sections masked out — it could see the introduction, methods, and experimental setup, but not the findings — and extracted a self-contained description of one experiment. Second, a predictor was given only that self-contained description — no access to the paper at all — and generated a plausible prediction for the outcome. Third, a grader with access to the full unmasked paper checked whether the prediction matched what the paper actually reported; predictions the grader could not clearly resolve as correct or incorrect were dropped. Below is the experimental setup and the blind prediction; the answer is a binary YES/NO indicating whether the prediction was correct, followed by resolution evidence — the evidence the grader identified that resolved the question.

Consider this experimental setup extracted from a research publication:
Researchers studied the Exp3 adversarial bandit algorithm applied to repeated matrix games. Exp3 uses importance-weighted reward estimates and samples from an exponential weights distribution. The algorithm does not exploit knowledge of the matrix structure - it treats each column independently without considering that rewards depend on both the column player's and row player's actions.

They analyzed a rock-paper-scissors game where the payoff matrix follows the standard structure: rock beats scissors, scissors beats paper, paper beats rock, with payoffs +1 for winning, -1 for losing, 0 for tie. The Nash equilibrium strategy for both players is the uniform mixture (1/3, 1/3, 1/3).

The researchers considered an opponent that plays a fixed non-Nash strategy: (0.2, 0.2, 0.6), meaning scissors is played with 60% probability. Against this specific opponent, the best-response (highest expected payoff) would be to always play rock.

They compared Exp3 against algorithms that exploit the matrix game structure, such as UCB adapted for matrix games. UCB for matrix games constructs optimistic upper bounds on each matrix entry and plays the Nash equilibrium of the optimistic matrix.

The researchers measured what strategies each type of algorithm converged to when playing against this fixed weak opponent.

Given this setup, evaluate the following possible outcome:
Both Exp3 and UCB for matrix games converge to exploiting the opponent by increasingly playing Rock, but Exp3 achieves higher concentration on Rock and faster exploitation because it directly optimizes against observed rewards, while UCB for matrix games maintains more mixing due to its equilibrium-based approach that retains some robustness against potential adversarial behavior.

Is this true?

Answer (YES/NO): NO